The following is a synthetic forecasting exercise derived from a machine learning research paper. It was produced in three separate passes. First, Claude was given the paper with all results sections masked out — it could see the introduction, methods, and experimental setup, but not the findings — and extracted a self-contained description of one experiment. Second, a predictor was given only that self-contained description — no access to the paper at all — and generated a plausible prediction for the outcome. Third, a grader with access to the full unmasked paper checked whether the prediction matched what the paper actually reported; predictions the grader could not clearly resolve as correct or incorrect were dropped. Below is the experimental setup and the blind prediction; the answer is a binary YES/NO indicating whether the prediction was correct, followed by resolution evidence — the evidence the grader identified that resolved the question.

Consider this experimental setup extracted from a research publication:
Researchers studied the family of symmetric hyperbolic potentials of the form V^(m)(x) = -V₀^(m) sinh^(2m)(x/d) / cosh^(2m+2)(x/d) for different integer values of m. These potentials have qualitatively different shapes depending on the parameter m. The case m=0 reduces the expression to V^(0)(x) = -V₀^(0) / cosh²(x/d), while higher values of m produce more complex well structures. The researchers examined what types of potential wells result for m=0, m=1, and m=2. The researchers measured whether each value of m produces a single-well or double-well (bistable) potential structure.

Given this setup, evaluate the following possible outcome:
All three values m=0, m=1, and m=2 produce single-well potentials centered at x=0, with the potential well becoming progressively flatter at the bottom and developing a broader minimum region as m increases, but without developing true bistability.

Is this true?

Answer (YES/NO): NO